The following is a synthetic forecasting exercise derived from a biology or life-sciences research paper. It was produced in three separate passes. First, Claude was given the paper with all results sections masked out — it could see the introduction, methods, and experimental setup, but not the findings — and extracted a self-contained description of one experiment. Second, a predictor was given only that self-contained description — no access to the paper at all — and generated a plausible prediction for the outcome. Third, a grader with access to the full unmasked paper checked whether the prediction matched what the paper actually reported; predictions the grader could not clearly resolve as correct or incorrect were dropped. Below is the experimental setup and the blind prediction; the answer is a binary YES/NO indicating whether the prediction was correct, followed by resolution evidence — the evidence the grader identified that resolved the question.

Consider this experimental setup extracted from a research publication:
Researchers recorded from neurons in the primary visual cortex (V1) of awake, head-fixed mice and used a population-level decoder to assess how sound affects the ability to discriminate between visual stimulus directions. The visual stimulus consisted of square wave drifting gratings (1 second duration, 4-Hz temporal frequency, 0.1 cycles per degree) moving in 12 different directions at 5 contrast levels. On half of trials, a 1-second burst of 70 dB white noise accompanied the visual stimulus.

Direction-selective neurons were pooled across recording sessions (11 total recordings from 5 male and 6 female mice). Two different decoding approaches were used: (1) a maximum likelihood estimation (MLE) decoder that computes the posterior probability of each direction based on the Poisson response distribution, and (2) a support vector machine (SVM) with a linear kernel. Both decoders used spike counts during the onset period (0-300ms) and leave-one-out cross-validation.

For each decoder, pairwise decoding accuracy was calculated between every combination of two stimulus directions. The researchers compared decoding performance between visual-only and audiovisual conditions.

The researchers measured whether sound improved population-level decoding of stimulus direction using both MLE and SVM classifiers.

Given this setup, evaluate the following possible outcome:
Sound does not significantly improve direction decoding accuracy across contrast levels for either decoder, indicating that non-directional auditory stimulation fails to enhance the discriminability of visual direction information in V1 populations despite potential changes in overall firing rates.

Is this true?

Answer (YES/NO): NO